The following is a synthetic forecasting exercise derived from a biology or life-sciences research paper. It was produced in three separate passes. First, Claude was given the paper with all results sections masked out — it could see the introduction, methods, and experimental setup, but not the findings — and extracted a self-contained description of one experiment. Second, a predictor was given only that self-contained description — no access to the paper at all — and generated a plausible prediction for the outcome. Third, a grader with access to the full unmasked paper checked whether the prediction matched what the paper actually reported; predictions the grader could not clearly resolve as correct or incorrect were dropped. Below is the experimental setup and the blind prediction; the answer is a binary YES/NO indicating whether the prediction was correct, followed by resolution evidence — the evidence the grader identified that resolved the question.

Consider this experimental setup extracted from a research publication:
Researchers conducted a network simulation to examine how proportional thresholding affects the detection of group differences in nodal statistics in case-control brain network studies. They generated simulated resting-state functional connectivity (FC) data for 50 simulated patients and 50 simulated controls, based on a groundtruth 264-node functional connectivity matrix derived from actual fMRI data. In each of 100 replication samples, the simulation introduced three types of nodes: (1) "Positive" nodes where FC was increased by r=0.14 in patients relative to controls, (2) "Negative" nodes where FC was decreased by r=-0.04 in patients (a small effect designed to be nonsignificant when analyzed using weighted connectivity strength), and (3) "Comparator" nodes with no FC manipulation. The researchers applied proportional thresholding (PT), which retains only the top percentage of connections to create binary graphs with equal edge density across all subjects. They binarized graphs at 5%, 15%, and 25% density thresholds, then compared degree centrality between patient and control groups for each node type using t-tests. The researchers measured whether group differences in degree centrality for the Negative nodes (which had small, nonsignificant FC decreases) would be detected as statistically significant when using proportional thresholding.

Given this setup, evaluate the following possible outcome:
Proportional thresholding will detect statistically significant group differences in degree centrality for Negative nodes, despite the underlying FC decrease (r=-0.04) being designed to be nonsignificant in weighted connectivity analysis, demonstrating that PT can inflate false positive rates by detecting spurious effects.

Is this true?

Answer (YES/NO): YES